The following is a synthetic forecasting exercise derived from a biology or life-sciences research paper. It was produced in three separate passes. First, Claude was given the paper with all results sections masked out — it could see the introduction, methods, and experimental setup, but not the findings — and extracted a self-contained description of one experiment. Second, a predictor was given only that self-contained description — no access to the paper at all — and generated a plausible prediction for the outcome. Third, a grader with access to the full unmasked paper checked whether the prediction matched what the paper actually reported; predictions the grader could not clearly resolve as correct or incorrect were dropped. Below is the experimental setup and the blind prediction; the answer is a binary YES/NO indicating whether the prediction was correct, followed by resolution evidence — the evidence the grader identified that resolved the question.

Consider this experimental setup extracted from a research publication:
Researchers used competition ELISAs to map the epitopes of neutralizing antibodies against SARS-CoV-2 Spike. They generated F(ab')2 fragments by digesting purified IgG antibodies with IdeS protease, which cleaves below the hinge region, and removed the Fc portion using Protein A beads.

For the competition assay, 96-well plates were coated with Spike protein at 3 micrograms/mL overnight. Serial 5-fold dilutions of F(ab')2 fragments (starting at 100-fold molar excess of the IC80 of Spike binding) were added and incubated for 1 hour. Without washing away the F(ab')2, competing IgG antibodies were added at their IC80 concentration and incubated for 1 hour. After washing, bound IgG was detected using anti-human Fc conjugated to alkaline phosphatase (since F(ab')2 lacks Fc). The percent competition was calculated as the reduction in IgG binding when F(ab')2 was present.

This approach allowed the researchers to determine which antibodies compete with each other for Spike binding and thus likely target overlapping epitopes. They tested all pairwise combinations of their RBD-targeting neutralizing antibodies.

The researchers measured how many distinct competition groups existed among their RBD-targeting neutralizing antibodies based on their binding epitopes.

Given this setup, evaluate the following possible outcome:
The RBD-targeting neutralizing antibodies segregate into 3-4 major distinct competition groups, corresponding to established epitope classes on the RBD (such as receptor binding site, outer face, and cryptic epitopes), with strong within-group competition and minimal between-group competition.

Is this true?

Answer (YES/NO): YES